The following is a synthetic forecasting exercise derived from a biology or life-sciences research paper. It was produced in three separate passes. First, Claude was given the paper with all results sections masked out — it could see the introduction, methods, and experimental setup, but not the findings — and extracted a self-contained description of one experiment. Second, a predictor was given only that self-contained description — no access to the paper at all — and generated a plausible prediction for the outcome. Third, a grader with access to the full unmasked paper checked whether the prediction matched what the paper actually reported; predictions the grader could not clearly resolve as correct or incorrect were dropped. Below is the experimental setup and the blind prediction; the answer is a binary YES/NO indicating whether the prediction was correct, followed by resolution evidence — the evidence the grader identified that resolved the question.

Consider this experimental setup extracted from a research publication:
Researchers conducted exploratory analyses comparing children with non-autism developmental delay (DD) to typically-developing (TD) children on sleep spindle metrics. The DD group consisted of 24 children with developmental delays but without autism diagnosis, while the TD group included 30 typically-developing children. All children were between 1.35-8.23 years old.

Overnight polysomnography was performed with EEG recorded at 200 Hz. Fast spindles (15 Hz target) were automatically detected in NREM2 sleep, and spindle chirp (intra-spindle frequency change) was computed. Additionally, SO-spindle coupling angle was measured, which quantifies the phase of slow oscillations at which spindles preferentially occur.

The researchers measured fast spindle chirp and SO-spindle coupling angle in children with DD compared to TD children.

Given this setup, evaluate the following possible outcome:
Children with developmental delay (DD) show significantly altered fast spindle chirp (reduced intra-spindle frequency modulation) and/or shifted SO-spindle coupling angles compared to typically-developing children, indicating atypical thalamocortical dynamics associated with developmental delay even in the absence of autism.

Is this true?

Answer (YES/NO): YES